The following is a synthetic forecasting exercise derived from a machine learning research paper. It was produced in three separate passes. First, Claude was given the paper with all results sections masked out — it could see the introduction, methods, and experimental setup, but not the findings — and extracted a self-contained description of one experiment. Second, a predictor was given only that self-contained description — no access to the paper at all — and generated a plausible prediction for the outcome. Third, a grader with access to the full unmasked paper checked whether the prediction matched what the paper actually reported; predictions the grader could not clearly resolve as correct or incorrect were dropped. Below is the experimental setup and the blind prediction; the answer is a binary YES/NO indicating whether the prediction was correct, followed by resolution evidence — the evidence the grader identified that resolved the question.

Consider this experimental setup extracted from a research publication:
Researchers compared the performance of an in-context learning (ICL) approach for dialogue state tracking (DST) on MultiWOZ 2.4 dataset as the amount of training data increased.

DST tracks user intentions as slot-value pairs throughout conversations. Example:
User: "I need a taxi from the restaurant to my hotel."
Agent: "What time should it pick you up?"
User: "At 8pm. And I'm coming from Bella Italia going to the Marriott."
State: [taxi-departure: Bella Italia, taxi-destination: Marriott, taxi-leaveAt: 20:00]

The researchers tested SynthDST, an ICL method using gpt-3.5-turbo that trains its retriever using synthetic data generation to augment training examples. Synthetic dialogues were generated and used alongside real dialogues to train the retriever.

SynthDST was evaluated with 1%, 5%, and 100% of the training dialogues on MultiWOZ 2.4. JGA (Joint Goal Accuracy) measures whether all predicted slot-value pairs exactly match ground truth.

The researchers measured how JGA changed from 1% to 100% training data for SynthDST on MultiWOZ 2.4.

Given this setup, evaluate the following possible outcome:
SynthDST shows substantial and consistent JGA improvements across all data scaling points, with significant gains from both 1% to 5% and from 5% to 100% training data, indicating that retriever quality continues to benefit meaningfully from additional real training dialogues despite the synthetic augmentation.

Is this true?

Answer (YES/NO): NO